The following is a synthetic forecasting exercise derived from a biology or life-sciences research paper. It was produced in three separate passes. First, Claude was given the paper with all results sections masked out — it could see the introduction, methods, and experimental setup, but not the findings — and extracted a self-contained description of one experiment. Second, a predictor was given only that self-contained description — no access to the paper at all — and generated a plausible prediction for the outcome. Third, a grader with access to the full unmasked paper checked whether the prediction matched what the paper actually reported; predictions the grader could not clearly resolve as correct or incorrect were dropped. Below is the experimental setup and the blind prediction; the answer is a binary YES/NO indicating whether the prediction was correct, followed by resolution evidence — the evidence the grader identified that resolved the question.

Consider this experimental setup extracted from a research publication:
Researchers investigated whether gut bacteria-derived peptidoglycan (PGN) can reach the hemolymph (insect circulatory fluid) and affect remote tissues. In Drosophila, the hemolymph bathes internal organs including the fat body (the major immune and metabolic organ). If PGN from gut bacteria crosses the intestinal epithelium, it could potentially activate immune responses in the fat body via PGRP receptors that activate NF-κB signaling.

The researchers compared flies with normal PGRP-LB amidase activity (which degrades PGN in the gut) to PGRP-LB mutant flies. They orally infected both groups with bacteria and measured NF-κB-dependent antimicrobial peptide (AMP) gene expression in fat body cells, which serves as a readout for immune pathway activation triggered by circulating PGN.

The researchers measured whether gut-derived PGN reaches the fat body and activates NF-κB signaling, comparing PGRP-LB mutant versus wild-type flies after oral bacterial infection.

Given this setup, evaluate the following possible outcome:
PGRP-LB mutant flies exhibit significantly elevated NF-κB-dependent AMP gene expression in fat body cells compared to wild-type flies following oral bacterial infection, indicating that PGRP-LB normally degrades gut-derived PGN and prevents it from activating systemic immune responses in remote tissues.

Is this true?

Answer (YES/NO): YES